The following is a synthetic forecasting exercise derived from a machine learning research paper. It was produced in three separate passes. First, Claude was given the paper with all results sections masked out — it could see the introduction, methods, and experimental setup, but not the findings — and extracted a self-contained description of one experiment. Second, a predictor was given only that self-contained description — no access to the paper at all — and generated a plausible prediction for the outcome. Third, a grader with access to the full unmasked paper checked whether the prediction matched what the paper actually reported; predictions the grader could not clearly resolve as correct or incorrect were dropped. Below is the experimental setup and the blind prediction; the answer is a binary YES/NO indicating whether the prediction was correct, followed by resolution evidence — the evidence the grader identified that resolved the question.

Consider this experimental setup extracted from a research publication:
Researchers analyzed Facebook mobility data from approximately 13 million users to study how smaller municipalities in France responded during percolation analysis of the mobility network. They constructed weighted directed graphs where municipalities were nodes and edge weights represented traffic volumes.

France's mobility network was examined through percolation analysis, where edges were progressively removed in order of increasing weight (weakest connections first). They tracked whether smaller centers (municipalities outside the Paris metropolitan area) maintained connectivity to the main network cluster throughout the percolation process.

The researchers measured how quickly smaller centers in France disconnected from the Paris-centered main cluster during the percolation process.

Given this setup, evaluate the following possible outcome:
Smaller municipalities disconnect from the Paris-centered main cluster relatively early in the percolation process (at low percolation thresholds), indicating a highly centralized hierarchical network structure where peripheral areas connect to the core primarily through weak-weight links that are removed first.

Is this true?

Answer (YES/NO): YES